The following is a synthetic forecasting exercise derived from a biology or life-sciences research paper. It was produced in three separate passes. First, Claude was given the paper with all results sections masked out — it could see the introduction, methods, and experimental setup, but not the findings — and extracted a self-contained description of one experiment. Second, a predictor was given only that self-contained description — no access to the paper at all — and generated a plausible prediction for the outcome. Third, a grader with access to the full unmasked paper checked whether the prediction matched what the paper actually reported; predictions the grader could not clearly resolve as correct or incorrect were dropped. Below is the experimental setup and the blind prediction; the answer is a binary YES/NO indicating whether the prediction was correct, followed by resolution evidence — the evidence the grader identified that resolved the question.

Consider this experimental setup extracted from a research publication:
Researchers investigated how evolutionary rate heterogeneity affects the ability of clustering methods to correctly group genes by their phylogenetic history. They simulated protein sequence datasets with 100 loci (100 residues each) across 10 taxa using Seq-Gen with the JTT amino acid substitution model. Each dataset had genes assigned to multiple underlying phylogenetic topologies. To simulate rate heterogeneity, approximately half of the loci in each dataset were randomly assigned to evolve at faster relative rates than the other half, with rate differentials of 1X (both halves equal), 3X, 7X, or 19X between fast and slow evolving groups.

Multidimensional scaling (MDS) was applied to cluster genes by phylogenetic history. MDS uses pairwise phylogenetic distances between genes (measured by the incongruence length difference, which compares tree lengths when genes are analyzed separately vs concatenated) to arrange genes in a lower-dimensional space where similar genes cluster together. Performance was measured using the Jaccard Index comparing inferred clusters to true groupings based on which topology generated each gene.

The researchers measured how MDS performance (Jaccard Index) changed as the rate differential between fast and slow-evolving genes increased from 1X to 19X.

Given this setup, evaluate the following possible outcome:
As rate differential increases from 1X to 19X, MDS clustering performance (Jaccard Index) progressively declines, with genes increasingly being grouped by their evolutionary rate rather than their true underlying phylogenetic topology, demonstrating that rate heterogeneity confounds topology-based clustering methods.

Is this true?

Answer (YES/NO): YES